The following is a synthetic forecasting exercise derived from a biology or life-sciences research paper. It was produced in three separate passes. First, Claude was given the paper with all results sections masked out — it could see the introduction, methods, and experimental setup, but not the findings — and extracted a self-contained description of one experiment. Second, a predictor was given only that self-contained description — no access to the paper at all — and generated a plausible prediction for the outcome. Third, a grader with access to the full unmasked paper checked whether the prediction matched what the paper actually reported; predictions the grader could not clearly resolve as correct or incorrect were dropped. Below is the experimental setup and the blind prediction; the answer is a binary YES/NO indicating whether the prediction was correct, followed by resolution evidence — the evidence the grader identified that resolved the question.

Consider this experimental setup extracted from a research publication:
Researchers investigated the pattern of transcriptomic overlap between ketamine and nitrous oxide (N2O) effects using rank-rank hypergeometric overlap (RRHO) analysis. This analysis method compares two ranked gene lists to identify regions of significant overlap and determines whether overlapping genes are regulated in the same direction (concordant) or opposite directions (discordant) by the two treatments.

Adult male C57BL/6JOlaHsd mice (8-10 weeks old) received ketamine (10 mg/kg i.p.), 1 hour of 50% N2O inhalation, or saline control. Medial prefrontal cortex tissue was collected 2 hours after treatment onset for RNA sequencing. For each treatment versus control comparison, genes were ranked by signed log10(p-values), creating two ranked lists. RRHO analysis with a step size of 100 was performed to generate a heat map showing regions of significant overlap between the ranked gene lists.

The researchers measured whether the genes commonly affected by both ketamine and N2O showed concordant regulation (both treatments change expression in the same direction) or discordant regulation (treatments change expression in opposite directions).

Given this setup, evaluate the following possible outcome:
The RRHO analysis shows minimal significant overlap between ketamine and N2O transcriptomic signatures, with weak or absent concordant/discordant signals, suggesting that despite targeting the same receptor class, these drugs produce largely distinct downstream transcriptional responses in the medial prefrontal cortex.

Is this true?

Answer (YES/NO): NO